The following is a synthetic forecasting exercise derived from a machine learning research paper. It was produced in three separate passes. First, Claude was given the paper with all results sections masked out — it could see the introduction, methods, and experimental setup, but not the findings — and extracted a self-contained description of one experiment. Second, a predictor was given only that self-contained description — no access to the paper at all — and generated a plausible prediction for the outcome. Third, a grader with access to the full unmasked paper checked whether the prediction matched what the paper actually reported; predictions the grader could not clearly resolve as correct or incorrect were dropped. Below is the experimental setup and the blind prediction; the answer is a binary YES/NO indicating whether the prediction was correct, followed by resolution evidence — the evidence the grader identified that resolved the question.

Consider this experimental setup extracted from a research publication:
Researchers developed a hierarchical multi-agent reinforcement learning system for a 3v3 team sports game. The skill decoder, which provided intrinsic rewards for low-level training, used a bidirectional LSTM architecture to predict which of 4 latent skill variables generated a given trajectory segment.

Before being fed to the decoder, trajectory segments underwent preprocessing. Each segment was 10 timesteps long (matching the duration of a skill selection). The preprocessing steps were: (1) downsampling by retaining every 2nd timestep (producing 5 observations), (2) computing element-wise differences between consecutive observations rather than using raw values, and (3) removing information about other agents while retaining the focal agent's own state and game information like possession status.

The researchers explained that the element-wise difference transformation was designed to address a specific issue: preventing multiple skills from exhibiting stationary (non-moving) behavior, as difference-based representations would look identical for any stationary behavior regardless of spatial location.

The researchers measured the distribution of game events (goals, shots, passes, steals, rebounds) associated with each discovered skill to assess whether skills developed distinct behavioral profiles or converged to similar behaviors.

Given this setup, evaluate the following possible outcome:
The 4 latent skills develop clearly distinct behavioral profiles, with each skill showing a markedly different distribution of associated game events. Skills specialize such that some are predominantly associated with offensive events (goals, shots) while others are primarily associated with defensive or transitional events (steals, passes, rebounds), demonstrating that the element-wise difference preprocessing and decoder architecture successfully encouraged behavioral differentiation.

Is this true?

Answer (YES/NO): YES